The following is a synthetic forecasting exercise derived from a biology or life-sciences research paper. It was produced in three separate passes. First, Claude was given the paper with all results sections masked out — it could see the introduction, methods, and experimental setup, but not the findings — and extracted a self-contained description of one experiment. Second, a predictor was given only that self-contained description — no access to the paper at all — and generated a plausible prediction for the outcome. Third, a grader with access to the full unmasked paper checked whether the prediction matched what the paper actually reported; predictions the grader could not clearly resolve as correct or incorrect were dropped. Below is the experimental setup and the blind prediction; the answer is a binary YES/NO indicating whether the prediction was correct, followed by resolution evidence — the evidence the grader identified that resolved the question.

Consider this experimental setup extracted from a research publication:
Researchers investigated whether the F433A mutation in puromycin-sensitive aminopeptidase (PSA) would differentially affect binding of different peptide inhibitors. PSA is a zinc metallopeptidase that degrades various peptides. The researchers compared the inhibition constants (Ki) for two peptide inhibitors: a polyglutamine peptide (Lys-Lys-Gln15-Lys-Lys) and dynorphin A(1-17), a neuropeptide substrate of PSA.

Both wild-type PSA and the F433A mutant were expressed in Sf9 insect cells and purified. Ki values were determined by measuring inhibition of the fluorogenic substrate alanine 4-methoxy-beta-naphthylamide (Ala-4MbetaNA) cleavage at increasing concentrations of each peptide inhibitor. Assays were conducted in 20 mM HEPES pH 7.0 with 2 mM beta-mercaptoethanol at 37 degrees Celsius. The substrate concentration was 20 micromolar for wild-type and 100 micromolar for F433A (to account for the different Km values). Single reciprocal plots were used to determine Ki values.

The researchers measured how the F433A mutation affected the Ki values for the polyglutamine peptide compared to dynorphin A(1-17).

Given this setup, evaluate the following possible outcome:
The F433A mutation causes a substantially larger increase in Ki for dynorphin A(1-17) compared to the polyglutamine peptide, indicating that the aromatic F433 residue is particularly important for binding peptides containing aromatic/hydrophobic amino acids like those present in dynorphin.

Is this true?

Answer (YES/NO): YES